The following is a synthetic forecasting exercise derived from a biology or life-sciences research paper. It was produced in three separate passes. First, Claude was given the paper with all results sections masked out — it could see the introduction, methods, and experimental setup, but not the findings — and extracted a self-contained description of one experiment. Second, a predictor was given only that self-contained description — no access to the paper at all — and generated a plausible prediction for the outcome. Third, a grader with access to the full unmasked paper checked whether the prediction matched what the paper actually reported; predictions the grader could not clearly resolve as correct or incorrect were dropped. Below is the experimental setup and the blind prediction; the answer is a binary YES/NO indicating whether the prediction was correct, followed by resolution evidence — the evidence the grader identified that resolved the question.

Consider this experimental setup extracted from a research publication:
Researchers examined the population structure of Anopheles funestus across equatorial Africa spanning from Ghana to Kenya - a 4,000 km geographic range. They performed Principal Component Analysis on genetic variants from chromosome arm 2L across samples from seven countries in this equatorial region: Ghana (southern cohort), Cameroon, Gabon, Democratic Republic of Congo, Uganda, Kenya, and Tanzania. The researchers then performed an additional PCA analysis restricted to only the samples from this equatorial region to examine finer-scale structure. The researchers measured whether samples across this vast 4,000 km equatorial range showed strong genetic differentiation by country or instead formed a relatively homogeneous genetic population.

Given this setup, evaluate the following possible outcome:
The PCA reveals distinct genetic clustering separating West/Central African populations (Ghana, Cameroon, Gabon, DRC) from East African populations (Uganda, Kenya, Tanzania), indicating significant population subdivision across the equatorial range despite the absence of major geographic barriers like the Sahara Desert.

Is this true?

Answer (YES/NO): NO